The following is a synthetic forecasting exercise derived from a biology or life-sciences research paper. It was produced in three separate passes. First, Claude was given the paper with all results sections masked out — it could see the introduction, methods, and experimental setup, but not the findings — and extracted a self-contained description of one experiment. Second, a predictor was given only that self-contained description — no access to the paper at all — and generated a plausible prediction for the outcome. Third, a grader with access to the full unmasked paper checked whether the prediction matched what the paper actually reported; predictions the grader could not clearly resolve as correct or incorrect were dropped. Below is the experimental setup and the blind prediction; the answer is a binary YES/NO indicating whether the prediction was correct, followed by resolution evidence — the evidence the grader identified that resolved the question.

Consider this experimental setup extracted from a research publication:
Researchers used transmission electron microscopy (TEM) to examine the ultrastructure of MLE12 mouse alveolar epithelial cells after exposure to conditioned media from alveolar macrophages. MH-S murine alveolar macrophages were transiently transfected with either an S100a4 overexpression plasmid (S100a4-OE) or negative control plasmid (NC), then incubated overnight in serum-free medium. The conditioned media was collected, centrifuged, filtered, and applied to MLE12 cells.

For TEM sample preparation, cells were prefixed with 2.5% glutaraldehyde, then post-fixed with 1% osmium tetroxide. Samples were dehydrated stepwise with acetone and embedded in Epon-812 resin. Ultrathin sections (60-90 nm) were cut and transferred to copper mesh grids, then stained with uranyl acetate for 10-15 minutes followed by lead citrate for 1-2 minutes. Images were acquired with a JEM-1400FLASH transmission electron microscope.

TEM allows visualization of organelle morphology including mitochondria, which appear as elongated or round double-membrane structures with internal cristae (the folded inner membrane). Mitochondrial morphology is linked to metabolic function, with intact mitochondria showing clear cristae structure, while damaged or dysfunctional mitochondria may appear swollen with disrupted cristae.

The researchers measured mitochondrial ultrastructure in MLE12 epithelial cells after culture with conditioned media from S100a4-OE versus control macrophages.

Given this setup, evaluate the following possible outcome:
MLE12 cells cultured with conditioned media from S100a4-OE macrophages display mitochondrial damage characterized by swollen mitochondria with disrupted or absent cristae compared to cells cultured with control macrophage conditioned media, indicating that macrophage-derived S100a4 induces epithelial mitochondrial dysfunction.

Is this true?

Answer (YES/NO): YES